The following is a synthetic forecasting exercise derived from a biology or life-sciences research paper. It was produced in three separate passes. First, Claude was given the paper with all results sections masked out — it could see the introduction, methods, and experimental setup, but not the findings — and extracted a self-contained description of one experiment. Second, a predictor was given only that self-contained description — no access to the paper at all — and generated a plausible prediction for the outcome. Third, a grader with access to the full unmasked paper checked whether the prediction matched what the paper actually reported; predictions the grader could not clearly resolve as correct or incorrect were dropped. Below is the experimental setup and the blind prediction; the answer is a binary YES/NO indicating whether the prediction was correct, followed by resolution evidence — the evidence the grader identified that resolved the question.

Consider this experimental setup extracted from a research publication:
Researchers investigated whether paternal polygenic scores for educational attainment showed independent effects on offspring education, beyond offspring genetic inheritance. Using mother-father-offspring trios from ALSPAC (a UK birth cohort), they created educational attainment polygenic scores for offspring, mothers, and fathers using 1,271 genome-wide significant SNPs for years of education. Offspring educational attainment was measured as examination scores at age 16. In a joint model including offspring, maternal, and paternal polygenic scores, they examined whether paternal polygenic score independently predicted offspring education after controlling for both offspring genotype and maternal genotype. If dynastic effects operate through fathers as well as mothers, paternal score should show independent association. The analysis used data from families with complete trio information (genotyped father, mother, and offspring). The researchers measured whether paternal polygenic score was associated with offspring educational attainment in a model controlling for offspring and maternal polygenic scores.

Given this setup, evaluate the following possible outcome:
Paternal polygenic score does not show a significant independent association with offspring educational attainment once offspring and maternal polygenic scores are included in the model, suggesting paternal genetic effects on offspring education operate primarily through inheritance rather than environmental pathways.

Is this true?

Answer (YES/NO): YES